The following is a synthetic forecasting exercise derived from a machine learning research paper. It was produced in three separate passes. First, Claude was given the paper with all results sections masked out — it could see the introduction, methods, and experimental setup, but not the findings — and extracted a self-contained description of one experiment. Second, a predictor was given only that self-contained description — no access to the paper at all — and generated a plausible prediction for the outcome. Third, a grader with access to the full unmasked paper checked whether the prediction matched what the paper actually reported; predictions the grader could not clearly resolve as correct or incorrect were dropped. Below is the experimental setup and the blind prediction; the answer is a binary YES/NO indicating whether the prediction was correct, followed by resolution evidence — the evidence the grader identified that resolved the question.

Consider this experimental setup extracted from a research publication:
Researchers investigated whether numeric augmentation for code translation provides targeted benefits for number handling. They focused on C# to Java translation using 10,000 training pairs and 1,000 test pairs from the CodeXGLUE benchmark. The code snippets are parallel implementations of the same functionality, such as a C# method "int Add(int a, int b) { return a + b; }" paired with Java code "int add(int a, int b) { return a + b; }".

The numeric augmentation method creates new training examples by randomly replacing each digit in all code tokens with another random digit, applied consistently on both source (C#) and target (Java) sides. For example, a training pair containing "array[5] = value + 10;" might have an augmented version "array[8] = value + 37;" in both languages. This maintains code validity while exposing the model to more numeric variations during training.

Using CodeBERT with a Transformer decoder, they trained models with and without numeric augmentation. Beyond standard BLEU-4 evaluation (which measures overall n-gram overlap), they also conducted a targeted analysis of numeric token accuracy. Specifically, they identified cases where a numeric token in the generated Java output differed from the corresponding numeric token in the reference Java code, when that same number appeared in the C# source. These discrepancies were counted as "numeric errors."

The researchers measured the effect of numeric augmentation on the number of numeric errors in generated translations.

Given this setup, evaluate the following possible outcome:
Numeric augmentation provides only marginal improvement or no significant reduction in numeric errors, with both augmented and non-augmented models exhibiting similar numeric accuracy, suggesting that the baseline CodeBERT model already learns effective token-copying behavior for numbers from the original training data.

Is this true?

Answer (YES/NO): NO